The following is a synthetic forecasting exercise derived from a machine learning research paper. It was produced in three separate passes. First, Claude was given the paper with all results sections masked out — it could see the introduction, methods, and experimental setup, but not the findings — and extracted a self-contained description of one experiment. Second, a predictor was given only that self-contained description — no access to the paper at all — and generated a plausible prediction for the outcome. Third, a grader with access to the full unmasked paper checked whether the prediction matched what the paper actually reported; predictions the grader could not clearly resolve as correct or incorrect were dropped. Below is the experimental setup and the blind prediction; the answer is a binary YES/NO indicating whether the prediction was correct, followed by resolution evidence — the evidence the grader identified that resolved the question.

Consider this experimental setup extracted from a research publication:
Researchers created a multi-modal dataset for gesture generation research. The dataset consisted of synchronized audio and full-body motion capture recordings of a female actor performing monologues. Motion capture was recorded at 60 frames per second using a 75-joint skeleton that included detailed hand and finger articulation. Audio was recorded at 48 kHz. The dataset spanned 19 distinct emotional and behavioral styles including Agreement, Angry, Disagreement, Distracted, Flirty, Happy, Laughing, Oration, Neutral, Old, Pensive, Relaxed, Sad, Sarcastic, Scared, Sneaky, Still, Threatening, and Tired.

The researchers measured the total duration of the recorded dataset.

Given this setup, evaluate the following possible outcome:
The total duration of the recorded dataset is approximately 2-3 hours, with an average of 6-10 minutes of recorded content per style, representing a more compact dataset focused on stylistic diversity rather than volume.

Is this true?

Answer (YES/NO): YES